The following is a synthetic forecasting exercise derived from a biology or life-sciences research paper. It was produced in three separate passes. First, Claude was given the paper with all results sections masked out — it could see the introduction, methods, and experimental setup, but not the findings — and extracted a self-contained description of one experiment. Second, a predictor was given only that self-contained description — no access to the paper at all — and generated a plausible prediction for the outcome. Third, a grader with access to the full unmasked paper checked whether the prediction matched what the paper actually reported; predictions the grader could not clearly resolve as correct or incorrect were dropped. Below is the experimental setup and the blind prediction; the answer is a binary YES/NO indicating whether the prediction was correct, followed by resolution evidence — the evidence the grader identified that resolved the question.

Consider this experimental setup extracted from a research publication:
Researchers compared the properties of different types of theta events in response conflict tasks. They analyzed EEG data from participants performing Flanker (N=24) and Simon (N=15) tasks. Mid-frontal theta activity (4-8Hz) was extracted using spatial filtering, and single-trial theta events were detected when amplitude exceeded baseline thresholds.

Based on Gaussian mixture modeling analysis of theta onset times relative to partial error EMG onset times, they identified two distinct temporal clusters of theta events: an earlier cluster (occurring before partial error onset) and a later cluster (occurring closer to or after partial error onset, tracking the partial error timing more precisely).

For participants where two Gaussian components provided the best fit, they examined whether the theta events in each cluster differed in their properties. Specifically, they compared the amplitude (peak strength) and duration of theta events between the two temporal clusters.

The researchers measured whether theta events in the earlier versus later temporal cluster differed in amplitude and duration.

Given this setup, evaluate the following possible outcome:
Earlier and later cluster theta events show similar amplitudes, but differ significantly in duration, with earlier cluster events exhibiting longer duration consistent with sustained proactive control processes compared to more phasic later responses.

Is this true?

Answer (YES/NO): NO